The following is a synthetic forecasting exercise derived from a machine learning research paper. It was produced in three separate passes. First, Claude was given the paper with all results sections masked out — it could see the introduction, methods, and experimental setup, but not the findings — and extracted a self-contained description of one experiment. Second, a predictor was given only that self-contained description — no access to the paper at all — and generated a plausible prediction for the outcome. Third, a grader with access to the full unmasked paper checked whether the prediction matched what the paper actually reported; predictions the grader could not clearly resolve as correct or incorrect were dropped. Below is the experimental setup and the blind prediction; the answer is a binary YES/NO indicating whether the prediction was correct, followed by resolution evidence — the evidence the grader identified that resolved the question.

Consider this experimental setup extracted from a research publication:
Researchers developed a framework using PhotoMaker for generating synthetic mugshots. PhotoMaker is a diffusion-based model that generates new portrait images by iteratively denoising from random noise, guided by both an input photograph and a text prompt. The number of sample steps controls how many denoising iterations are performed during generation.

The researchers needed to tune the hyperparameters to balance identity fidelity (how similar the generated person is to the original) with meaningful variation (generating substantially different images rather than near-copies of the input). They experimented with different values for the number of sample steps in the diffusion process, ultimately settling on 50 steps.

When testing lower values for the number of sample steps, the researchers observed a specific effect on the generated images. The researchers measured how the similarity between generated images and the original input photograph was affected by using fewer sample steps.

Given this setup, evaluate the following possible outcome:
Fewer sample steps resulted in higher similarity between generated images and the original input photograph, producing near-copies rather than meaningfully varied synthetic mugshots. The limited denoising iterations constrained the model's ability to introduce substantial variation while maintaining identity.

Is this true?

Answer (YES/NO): YES